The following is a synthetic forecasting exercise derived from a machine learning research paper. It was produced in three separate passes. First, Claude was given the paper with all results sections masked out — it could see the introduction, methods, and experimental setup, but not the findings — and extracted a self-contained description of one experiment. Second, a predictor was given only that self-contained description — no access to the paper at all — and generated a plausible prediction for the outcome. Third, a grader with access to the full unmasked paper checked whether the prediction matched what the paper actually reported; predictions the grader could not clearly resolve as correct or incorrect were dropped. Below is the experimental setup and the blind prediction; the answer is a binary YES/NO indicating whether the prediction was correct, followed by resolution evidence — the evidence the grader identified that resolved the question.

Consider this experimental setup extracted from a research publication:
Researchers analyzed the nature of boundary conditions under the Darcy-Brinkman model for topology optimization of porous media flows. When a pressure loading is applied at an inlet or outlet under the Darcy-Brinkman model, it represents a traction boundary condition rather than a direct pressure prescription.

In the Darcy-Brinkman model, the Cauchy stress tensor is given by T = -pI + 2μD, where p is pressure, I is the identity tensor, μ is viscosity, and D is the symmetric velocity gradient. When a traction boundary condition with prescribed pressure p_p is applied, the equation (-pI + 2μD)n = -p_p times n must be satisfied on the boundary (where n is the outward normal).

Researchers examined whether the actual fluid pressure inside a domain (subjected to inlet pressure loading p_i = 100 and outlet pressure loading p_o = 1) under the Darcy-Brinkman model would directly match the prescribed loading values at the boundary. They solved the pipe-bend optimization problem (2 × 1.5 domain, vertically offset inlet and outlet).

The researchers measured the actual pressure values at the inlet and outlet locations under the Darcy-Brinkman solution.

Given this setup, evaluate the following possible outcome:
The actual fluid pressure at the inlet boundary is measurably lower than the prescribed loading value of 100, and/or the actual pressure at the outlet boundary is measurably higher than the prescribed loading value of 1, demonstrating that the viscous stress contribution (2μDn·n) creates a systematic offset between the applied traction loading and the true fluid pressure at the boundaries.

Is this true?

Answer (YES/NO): NO